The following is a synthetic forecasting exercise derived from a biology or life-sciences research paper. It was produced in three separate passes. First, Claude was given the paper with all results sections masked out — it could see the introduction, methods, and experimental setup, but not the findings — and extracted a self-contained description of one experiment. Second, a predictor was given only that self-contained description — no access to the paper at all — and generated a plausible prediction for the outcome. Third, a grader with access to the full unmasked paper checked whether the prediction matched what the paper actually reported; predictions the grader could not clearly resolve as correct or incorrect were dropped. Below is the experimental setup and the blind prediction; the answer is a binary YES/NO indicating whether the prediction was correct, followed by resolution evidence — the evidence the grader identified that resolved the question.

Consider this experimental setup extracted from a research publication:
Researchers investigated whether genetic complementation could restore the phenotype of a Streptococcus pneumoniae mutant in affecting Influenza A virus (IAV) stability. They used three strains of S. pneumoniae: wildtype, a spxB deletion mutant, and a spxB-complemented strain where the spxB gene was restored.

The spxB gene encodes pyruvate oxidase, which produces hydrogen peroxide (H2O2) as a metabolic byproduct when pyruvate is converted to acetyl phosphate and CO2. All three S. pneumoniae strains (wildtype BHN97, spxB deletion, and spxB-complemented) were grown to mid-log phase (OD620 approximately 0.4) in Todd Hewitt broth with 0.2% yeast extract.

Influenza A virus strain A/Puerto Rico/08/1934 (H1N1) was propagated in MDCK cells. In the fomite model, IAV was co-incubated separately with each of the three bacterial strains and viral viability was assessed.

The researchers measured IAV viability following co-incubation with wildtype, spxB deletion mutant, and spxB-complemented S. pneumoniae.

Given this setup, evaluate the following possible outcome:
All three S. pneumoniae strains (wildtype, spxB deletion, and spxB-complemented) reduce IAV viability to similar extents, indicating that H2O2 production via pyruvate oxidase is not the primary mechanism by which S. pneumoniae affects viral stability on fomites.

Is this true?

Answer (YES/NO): NO